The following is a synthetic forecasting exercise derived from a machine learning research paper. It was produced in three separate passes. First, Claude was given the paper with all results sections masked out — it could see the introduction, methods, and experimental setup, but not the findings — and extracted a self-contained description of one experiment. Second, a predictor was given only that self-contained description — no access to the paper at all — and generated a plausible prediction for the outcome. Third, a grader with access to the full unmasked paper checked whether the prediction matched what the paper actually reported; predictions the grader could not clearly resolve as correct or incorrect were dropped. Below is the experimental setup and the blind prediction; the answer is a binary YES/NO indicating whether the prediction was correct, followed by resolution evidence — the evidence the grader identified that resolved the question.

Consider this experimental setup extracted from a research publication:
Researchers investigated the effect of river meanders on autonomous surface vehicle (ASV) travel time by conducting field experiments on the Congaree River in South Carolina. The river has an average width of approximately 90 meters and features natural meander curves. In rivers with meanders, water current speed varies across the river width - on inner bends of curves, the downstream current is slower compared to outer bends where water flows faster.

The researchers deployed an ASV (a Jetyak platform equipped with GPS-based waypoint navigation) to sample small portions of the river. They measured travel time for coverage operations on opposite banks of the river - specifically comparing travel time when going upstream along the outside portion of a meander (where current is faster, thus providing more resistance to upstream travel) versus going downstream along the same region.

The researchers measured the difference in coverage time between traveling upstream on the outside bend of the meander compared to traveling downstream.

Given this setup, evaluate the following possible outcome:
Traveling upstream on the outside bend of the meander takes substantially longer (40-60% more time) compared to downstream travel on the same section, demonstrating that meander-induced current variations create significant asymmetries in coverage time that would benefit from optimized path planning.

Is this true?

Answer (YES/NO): YES